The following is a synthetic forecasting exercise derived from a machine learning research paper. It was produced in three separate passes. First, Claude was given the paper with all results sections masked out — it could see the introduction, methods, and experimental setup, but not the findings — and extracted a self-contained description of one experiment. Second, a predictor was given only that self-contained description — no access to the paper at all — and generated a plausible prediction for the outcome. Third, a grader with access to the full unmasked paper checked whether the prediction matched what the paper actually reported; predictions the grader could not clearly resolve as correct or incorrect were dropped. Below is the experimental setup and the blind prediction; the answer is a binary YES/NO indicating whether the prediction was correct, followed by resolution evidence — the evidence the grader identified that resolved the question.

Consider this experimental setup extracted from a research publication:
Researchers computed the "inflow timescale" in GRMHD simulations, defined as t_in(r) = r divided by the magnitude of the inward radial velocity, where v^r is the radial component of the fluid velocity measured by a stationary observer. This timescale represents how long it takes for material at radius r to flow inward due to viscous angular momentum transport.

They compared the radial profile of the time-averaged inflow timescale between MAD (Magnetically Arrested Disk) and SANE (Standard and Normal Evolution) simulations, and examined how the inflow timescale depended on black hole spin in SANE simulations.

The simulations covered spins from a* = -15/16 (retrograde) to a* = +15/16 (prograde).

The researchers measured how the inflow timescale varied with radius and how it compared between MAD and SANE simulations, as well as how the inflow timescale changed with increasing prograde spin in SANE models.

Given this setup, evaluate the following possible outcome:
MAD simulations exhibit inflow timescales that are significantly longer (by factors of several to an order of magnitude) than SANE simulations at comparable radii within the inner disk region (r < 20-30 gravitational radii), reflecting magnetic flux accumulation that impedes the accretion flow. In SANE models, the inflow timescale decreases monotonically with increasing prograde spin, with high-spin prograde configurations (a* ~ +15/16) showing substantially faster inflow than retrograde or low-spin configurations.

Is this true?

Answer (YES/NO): NO